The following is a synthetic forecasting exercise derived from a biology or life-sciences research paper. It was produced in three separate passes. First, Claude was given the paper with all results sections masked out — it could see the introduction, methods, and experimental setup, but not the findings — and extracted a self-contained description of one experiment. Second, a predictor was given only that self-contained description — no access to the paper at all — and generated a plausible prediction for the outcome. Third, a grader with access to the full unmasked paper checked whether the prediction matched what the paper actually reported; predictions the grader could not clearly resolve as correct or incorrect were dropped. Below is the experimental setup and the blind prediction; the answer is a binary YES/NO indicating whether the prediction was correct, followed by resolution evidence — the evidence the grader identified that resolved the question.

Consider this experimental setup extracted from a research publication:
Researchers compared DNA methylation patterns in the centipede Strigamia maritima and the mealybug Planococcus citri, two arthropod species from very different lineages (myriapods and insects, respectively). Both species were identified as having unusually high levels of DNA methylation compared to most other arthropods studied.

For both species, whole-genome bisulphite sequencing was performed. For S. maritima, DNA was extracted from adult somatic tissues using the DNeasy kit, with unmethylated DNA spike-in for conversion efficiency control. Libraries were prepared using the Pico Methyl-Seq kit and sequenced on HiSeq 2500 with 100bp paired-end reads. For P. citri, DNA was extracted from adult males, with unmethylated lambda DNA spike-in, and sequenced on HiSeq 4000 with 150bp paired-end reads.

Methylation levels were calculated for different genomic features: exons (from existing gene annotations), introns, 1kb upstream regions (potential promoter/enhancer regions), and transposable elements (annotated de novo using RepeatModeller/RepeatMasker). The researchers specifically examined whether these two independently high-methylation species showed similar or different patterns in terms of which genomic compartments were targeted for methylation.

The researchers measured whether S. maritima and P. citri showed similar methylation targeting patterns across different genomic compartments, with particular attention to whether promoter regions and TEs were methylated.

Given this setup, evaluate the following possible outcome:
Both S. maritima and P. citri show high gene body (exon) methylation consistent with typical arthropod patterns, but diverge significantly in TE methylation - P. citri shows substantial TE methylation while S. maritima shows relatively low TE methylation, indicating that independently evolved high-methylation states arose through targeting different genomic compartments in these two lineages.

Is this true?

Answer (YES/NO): NO